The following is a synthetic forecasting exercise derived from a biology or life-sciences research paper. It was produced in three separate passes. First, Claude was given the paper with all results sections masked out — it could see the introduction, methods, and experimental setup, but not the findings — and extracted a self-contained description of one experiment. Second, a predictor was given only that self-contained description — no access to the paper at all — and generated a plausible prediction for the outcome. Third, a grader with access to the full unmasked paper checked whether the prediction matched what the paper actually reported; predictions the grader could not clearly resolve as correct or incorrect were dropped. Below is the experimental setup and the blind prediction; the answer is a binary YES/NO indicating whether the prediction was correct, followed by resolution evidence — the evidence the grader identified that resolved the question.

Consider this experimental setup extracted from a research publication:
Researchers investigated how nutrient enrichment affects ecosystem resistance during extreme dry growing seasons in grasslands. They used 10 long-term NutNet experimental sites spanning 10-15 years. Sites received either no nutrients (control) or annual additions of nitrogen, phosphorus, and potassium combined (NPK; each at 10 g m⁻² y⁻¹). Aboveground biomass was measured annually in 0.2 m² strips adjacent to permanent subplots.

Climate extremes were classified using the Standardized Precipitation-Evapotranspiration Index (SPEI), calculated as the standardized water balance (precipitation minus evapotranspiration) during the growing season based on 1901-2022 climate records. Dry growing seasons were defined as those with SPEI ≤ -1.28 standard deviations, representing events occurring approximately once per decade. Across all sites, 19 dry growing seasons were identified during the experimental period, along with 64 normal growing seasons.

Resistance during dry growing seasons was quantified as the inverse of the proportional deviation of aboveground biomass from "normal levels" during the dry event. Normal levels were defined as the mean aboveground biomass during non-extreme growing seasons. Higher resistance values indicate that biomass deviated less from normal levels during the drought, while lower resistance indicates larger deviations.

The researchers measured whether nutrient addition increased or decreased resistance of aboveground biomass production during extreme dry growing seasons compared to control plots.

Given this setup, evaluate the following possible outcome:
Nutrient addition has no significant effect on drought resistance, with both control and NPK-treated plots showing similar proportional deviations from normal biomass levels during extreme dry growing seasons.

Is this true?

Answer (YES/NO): NO